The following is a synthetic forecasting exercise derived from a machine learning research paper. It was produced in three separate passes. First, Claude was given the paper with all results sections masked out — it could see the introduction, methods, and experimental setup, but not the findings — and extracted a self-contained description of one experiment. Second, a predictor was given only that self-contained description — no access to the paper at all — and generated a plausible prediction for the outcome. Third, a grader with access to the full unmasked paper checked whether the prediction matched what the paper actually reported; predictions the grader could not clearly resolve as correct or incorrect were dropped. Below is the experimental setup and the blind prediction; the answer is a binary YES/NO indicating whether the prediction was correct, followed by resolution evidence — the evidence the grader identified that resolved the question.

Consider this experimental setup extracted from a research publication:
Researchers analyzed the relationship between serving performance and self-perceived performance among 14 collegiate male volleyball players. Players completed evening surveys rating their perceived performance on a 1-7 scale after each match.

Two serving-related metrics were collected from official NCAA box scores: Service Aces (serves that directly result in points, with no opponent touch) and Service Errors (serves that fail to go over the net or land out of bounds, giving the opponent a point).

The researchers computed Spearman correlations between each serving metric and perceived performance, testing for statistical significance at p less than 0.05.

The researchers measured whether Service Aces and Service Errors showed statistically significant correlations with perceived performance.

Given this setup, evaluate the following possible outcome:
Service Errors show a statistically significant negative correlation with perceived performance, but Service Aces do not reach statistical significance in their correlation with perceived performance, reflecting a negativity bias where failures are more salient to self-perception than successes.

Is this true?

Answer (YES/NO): NO